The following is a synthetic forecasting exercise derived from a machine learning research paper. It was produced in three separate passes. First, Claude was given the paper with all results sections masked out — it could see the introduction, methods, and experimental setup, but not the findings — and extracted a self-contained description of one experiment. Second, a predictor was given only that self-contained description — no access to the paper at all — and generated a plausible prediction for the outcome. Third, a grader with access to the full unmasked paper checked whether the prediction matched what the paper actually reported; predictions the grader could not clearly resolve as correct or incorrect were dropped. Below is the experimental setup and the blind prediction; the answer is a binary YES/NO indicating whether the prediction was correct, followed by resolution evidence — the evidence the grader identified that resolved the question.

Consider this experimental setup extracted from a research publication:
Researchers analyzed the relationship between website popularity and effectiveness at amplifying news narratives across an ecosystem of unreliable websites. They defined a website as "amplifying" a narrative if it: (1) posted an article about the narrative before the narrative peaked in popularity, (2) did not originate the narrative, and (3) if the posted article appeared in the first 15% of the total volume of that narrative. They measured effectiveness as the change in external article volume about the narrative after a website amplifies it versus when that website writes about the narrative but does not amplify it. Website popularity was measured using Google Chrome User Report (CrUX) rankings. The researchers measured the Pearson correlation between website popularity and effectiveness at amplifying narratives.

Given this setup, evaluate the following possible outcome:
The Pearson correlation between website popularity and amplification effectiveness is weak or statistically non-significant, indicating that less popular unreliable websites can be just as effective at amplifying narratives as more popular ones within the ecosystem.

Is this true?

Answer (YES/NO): YES